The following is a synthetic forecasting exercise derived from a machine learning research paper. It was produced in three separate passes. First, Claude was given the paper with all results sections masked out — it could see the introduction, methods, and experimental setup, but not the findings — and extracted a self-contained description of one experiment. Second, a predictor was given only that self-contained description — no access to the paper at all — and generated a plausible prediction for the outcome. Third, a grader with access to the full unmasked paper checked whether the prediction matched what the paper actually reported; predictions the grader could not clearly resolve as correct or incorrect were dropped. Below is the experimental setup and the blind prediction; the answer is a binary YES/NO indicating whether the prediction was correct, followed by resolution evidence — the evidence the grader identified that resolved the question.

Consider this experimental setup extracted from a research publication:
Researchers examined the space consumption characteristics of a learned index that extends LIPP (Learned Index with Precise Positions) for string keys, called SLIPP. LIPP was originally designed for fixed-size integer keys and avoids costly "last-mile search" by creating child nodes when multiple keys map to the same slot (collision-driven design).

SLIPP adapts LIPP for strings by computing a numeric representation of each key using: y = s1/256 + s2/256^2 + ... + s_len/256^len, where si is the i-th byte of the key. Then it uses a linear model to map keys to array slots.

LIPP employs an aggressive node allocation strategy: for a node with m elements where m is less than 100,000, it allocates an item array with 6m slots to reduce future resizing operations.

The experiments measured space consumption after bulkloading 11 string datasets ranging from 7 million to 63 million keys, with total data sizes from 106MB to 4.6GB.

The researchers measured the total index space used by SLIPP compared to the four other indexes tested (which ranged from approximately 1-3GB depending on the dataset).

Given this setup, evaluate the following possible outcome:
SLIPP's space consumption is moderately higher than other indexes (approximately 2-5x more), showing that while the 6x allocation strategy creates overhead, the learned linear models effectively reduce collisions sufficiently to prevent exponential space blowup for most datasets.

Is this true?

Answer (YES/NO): NO